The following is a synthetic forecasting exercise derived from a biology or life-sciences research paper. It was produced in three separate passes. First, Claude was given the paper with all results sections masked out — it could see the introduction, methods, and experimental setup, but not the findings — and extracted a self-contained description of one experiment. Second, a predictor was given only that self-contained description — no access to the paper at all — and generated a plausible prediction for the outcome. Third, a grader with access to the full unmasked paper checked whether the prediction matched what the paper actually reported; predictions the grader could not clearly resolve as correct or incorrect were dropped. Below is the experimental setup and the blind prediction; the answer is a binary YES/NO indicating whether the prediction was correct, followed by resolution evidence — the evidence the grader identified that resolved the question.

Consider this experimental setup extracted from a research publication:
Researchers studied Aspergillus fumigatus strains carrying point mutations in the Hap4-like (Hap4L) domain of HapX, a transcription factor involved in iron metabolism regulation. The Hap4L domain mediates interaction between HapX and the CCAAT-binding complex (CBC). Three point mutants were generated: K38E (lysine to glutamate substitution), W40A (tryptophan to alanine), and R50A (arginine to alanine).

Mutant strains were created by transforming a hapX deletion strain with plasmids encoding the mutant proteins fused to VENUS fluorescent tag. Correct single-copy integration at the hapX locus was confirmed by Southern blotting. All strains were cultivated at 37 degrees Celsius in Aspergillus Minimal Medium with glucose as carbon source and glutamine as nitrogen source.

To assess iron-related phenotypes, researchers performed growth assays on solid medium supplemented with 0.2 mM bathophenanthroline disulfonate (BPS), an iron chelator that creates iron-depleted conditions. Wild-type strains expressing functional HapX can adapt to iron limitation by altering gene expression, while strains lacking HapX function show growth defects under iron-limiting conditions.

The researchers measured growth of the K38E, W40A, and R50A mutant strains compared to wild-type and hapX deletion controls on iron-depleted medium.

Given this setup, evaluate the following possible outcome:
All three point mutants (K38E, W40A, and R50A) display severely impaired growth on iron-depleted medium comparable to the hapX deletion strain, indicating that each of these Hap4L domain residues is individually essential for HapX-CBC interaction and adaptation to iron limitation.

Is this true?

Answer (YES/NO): NO